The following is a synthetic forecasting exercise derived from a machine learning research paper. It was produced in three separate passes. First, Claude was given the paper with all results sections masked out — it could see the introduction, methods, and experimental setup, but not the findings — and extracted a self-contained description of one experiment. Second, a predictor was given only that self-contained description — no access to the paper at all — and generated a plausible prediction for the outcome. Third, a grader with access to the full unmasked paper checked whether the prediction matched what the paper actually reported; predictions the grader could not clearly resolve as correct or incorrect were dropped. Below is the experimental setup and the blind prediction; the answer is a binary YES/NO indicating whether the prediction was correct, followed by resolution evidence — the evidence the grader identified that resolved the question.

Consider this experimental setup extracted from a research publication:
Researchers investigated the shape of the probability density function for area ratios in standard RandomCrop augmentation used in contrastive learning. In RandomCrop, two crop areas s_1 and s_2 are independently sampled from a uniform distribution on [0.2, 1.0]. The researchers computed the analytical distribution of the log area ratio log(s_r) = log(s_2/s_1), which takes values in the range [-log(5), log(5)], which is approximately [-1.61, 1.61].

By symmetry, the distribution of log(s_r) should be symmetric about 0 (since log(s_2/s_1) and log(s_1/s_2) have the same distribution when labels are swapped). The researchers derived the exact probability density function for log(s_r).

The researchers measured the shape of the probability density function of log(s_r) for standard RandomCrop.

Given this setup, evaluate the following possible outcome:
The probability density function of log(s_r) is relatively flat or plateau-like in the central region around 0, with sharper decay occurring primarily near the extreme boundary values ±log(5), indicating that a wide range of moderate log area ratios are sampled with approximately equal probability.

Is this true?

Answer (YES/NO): NO